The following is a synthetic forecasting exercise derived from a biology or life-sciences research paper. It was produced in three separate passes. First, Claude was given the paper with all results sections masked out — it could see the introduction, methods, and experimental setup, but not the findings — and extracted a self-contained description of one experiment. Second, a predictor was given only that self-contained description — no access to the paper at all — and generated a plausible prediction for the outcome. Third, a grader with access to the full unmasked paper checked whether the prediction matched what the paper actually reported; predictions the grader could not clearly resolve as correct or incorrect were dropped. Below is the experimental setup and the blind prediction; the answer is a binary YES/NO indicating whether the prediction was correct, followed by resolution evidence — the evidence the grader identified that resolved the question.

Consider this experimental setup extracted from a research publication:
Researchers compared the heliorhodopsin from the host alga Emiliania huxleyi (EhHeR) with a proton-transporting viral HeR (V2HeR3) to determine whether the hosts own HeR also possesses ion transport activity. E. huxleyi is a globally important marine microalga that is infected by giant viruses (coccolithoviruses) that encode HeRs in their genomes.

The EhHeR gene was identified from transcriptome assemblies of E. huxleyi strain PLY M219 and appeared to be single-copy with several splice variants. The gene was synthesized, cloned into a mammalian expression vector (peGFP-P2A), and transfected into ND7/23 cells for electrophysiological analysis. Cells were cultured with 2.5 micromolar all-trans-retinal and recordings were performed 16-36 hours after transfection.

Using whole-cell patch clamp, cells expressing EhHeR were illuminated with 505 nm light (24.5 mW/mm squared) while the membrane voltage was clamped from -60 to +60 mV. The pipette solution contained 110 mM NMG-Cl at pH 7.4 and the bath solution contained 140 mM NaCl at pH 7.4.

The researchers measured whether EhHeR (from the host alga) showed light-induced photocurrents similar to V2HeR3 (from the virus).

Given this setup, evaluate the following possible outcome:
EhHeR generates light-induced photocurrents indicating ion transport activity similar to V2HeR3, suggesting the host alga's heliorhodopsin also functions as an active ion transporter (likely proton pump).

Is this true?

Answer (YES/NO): NO